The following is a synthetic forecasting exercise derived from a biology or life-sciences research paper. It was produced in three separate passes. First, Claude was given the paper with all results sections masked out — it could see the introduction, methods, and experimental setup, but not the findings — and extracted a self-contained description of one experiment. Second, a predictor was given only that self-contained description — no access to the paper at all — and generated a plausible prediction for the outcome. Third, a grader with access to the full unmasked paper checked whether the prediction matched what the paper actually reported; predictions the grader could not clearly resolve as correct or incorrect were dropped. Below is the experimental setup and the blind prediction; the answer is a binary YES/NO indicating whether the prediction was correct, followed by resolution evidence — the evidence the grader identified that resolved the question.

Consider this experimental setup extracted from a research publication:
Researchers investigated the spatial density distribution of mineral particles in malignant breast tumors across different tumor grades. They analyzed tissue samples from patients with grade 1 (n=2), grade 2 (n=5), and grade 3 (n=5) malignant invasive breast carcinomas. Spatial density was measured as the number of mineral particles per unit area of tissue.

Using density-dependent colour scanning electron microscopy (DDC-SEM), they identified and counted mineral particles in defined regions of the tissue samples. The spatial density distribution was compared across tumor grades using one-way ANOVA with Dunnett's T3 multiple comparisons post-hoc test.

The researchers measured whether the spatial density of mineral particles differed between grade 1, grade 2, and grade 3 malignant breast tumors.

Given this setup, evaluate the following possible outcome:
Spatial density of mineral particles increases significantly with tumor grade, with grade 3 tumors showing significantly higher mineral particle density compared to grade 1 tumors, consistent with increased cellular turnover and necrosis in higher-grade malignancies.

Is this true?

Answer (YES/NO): NO